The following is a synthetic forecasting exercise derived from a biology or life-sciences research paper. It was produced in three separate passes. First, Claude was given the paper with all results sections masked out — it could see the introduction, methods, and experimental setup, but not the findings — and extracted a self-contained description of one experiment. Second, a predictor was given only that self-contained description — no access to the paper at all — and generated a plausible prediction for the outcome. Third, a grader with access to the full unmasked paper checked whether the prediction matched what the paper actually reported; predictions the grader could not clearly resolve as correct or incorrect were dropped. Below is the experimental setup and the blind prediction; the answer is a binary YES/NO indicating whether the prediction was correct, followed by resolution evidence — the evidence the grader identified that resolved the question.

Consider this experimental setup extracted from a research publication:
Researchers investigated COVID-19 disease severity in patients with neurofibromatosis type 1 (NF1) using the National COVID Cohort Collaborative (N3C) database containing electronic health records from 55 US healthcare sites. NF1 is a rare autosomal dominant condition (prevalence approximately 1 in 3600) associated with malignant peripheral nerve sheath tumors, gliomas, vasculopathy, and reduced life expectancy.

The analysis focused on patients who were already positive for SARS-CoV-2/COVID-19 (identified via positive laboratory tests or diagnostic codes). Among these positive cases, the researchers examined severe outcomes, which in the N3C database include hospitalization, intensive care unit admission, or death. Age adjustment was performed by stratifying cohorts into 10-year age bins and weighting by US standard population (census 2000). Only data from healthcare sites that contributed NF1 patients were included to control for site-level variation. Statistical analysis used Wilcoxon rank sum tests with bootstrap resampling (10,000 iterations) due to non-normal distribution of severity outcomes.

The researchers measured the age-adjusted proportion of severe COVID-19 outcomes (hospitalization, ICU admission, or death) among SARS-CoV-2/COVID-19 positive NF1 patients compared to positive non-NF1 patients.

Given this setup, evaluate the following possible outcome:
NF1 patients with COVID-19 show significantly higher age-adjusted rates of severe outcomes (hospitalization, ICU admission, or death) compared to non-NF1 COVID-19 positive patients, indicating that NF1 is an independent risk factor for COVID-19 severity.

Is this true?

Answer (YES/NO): NO